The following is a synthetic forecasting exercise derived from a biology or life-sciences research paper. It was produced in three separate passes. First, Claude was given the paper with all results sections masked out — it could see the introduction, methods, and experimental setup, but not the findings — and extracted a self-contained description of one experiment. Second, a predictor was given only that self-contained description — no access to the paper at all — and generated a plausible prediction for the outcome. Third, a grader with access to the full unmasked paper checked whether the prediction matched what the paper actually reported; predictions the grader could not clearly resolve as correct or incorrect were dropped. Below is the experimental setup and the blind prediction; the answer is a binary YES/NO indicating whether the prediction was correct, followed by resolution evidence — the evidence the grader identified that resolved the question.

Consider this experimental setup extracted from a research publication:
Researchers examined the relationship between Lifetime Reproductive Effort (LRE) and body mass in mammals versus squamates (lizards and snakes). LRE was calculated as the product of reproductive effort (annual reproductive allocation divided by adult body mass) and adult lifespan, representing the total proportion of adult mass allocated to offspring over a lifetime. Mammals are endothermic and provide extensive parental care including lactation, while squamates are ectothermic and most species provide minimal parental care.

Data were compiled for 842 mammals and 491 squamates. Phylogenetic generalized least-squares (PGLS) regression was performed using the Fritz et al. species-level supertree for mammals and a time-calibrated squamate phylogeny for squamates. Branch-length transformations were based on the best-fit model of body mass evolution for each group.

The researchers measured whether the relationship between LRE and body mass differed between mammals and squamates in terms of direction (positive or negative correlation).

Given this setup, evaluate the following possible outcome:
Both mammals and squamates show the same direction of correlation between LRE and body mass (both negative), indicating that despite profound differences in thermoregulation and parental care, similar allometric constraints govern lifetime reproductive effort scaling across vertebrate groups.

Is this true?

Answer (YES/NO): NO